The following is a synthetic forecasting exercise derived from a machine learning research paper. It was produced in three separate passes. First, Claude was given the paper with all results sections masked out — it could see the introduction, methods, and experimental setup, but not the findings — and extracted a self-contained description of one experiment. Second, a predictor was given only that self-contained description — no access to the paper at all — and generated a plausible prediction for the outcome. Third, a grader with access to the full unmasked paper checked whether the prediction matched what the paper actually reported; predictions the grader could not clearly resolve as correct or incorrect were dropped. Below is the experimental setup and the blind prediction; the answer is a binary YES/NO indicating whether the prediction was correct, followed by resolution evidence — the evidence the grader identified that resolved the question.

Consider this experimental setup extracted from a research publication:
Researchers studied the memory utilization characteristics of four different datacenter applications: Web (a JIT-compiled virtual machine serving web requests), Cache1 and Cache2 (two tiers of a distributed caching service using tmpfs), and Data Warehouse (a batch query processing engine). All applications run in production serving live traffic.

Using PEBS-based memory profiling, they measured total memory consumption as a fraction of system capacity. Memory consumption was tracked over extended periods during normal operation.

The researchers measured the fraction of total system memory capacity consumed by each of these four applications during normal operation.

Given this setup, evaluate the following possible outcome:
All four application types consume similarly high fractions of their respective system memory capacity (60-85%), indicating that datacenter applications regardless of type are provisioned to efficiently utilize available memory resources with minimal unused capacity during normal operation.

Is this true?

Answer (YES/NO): NO